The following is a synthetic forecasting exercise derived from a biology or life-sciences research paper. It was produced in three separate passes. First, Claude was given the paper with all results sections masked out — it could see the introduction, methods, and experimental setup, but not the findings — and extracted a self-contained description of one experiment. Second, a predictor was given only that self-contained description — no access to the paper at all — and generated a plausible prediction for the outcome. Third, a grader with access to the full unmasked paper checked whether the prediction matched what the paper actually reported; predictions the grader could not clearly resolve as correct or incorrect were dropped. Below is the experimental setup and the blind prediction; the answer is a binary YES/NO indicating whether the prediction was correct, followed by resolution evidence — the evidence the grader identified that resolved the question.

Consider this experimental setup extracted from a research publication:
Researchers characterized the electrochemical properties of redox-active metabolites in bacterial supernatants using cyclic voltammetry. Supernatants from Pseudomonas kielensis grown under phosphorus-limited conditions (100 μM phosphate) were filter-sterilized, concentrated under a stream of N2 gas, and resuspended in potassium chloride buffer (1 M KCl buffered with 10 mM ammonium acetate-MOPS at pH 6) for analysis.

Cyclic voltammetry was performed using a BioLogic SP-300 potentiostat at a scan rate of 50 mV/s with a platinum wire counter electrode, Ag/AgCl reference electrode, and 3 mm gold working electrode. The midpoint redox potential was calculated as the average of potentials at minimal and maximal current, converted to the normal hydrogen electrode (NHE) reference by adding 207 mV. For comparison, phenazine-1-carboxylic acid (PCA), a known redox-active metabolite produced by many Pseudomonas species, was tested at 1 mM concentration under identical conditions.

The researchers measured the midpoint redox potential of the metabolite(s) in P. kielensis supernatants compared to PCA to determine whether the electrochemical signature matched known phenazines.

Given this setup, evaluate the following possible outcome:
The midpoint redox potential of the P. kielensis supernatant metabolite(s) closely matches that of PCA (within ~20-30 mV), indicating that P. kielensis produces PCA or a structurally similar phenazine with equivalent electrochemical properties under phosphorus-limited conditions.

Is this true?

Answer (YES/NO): NO